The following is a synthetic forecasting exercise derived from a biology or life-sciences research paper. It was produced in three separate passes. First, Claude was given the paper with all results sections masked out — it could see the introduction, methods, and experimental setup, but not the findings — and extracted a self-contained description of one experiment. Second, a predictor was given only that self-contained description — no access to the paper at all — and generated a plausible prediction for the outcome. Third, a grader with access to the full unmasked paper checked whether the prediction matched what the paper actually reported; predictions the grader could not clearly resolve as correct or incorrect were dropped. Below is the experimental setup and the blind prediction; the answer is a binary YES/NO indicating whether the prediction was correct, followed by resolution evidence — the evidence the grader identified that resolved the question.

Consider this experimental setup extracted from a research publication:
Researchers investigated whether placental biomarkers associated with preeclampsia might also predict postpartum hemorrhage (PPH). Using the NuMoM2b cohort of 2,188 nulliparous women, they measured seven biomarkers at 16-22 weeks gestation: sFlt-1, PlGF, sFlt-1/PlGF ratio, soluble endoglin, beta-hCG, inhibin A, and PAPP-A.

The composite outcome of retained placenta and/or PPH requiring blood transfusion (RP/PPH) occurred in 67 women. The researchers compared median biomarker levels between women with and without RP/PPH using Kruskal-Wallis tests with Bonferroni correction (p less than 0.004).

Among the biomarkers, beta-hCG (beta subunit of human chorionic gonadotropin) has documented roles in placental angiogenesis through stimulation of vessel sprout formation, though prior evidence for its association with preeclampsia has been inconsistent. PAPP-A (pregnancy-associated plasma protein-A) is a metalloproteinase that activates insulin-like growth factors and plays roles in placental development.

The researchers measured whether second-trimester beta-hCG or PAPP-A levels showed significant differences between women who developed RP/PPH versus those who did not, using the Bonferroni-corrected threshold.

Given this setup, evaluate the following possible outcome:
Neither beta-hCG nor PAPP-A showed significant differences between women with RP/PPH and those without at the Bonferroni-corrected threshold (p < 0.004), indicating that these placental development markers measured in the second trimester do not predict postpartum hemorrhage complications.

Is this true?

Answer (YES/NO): NO